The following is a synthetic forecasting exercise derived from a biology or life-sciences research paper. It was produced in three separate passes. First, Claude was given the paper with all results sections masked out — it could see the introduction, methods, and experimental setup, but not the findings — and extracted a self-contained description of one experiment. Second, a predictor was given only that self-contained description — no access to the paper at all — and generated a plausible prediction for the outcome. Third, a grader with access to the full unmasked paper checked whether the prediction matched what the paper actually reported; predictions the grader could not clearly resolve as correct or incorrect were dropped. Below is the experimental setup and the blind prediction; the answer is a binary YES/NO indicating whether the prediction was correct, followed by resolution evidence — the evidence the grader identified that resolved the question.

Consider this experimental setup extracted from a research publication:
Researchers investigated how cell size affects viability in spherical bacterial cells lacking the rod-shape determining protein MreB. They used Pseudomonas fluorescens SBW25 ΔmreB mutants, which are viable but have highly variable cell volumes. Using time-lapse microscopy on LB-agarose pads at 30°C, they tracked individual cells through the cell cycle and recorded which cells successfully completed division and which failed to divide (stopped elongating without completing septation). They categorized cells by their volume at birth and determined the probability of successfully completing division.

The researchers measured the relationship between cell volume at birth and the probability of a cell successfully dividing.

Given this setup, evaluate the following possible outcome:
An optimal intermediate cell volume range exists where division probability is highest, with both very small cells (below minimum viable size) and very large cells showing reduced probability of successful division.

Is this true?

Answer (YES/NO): YES